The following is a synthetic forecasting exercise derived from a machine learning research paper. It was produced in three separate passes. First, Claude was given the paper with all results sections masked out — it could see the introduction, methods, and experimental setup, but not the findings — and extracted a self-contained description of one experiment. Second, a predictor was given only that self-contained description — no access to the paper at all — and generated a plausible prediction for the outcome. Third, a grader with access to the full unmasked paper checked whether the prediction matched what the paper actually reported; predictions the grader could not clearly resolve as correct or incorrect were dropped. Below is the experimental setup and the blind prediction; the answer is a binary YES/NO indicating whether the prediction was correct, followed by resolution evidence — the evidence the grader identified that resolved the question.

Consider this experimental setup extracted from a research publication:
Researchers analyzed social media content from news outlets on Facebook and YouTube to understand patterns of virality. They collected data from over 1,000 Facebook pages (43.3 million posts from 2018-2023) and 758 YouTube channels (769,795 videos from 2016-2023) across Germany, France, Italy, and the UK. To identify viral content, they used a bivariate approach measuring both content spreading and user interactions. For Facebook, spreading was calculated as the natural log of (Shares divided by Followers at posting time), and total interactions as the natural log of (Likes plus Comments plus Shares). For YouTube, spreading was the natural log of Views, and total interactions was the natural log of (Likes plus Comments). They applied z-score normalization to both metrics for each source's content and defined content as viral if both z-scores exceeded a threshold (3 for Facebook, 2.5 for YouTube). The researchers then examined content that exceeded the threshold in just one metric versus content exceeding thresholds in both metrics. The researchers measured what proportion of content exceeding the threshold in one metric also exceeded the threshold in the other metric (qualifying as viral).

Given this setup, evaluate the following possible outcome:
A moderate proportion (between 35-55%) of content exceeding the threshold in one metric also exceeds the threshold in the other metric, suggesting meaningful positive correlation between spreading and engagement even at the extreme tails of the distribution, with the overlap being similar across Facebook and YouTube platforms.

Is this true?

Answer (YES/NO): NO